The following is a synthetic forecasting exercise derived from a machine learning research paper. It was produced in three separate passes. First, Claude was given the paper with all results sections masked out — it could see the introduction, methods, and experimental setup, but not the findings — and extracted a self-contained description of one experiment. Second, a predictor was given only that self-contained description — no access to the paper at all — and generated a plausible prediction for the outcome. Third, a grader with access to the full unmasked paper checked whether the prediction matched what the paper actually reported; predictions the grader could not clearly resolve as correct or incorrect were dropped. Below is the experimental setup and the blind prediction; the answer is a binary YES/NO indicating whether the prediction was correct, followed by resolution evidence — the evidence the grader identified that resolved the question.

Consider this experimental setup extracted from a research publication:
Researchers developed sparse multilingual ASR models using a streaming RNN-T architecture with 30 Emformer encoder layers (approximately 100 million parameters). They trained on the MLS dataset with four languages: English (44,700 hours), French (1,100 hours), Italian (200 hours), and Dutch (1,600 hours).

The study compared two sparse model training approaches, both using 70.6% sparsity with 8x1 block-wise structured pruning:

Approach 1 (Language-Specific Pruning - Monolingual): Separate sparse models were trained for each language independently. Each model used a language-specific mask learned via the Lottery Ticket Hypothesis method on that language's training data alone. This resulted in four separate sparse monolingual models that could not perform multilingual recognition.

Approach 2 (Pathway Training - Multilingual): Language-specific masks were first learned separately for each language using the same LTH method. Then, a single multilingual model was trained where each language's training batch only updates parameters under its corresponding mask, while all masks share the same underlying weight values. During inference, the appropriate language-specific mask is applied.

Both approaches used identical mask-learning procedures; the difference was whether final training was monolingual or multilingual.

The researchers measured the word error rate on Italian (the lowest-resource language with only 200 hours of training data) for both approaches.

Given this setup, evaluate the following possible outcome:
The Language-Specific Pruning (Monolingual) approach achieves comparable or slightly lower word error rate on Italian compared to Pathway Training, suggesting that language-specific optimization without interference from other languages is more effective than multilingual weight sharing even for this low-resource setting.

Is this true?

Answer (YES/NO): NO